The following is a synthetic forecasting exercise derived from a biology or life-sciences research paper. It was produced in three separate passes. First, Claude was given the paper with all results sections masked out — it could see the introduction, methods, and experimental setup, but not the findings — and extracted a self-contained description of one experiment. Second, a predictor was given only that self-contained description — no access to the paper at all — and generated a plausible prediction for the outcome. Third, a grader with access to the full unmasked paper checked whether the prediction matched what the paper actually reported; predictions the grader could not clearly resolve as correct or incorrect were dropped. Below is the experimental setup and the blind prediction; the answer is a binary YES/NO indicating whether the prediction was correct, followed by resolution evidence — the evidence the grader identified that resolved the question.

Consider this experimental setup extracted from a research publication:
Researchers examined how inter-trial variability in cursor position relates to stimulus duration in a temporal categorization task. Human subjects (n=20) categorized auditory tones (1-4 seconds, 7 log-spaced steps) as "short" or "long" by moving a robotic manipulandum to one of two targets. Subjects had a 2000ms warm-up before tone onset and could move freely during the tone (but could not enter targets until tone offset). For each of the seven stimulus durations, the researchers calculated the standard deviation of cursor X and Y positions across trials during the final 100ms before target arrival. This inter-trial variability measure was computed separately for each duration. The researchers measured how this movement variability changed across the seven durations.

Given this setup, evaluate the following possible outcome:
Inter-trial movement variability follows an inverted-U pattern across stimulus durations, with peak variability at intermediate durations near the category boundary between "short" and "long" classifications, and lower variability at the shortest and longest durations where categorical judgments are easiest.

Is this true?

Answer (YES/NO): NO